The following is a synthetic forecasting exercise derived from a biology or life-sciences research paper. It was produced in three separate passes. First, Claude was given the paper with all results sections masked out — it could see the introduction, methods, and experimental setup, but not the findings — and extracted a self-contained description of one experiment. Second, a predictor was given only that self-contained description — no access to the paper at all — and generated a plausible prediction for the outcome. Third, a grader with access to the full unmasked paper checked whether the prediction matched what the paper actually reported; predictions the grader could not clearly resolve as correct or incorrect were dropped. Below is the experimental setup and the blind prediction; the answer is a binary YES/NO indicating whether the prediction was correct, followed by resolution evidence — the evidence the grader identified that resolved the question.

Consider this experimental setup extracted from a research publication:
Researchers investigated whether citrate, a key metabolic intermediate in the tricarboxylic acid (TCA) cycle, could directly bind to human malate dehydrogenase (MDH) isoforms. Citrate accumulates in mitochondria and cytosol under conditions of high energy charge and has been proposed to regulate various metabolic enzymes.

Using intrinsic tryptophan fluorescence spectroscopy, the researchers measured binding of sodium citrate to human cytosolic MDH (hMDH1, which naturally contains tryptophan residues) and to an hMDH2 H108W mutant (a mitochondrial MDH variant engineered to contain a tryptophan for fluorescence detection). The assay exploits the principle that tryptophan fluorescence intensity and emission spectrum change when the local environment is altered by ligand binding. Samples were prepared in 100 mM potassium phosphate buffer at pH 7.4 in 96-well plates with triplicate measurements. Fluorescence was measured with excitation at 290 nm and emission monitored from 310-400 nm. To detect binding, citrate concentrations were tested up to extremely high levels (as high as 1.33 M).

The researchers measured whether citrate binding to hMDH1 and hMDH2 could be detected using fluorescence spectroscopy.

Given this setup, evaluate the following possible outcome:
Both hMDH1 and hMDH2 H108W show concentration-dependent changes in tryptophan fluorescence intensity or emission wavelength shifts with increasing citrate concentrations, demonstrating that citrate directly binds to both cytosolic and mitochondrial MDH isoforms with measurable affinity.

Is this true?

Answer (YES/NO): NO